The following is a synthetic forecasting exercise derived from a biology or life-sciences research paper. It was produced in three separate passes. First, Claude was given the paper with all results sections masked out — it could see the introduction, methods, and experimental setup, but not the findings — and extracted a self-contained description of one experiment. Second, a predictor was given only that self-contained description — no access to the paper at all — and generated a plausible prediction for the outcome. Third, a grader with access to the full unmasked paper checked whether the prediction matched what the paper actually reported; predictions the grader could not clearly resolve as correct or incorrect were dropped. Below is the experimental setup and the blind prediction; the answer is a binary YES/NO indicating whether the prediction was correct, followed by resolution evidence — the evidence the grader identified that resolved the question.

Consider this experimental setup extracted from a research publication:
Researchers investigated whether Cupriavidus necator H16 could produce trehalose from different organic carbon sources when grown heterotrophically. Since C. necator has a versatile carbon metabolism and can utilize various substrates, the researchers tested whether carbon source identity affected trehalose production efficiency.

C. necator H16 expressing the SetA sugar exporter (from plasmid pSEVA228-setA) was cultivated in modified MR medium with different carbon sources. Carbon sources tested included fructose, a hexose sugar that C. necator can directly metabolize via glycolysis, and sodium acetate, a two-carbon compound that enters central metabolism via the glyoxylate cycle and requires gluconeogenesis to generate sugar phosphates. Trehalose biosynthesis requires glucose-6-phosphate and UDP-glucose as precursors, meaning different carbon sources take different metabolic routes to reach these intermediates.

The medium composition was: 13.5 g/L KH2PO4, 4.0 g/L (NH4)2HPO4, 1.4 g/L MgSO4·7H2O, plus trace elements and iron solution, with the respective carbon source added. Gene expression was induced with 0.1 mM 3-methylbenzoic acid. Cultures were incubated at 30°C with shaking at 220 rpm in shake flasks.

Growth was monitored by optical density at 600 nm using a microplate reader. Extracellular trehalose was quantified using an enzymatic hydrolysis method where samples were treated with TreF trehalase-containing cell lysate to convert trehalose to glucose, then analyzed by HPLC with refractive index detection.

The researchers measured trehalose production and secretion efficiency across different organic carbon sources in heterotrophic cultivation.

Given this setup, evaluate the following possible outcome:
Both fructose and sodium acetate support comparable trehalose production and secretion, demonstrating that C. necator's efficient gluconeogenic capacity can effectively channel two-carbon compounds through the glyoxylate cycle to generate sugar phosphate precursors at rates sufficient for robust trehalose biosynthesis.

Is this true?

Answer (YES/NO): NO